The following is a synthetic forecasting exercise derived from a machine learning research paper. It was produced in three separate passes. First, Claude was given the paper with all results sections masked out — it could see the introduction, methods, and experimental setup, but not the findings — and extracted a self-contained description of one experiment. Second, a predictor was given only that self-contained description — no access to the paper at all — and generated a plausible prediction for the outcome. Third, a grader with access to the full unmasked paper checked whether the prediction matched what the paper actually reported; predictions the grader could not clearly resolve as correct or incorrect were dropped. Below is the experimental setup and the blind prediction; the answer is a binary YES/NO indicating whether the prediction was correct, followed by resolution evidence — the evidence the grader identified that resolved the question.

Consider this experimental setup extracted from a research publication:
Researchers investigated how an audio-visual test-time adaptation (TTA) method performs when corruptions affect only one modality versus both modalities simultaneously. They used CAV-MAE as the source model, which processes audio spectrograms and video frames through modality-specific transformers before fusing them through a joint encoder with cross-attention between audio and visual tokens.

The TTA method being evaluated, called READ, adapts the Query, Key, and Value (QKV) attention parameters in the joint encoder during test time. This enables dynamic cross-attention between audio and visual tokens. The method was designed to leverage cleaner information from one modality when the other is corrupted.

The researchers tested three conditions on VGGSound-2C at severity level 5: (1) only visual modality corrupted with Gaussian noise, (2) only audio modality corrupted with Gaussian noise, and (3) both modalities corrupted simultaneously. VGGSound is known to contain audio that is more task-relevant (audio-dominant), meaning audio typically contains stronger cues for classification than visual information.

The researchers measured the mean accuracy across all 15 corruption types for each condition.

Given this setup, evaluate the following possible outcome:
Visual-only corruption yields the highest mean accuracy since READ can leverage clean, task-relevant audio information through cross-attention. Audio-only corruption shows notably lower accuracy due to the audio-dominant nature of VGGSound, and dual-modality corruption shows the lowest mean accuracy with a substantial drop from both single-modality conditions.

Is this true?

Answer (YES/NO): NO